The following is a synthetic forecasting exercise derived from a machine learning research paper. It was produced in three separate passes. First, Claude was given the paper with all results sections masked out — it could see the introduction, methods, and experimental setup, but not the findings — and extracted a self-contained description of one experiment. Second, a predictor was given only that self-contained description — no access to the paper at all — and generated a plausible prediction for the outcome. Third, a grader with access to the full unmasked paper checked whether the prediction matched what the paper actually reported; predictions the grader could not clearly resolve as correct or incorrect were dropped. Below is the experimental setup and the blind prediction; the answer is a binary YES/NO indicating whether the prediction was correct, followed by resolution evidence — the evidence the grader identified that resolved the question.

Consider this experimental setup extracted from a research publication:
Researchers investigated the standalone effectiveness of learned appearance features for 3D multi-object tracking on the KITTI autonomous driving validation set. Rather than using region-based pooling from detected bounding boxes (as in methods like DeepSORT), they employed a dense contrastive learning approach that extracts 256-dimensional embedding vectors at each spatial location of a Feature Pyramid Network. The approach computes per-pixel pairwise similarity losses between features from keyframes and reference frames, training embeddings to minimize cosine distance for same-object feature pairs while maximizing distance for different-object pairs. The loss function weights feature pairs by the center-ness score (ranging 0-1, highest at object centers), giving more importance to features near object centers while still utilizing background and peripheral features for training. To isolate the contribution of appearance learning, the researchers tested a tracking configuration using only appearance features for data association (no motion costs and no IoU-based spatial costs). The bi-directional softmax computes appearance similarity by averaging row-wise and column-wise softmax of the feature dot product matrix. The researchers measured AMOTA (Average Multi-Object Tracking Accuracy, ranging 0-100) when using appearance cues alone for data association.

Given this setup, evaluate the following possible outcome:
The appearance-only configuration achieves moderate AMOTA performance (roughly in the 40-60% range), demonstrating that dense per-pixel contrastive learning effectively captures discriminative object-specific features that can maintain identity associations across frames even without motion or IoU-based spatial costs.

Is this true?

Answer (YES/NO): YES